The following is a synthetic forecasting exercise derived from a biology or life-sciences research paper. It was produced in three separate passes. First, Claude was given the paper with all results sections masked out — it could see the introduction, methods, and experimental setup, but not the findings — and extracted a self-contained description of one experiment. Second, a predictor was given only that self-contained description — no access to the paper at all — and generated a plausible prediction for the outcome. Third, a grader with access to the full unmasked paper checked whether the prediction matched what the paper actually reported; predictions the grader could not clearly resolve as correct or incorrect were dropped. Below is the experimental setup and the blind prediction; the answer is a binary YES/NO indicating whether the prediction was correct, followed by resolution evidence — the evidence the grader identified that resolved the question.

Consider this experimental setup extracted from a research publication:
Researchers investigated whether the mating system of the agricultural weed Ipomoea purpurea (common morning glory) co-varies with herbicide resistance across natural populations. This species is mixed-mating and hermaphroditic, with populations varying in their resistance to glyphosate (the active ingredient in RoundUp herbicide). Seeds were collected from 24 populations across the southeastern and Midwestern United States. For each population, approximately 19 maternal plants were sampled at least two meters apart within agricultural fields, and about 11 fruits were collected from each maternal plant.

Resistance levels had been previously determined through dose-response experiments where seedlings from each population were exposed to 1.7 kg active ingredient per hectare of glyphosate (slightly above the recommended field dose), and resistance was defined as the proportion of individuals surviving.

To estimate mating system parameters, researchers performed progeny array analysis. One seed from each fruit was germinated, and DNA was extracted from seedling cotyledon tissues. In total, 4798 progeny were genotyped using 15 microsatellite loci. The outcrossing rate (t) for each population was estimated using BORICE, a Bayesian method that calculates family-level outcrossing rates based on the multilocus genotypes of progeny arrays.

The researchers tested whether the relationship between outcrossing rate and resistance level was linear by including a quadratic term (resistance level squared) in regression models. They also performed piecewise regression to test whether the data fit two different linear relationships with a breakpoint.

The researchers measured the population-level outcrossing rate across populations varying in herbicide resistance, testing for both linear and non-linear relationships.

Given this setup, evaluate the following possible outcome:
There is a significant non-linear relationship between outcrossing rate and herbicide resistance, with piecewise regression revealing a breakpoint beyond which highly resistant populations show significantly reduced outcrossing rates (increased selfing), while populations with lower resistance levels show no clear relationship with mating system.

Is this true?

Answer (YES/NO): YES